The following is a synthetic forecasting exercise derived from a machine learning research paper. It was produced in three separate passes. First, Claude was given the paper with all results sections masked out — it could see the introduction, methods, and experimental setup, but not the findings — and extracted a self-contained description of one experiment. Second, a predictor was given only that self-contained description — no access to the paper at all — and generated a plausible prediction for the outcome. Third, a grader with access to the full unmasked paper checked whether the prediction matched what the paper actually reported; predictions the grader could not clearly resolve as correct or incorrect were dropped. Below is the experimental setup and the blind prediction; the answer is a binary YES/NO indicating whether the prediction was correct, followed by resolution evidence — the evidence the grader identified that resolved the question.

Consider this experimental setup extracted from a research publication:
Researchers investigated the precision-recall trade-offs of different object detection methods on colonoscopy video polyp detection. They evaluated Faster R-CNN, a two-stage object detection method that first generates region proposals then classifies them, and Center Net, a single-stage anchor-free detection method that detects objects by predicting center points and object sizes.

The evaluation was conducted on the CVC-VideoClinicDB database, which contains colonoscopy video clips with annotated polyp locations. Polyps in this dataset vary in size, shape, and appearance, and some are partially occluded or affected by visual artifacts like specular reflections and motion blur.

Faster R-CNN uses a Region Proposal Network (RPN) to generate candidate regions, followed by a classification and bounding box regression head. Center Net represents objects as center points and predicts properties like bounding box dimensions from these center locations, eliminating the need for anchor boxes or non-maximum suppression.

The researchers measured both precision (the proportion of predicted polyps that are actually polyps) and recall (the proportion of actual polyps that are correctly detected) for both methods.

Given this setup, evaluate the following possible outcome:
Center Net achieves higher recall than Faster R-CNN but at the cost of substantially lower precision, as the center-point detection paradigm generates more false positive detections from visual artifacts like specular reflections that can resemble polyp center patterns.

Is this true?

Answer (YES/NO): NO